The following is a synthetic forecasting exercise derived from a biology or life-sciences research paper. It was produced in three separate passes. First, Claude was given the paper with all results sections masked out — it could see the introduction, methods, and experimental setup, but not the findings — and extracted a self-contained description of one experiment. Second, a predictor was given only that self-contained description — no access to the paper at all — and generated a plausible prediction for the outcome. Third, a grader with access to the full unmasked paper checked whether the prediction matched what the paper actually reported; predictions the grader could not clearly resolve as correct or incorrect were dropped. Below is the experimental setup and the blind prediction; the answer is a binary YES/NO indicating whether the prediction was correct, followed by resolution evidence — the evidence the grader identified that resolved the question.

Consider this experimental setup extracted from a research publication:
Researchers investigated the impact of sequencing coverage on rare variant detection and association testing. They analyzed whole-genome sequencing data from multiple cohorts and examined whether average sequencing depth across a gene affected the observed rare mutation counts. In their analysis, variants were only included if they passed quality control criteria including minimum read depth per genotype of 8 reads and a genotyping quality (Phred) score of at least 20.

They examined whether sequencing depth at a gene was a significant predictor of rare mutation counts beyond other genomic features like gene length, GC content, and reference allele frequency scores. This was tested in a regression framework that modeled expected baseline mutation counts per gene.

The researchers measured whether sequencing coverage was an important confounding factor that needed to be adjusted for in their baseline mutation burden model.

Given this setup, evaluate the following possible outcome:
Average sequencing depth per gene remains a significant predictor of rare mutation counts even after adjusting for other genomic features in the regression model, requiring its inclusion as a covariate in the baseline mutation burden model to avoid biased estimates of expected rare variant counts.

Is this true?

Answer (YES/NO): NO